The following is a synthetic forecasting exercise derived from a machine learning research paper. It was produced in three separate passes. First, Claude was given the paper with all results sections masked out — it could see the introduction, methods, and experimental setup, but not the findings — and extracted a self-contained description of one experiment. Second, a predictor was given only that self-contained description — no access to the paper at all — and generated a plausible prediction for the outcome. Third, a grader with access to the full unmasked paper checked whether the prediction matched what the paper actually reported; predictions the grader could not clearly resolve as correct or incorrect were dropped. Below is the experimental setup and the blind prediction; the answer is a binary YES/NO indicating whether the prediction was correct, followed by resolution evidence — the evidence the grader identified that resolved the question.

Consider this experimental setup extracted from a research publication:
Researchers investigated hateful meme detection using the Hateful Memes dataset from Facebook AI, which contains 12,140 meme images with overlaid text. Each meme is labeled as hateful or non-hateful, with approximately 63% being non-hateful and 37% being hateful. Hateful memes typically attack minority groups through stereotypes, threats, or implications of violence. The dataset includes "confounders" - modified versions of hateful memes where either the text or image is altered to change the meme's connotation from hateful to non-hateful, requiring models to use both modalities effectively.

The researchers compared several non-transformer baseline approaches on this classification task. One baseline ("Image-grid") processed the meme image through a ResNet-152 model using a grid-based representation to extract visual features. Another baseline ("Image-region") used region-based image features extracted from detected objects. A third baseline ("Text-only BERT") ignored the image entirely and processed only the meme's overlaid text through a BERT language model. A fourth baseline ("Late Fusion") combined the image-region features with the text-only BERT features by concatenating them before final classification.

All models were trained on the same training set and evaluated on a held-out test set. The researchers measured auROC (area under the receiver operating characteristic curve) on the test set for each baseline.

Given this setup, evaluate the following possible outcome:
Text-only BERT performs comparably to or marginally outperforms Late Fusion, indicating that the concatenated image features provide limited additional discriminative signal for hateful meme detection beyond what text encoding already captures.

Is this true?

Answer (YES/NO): YES